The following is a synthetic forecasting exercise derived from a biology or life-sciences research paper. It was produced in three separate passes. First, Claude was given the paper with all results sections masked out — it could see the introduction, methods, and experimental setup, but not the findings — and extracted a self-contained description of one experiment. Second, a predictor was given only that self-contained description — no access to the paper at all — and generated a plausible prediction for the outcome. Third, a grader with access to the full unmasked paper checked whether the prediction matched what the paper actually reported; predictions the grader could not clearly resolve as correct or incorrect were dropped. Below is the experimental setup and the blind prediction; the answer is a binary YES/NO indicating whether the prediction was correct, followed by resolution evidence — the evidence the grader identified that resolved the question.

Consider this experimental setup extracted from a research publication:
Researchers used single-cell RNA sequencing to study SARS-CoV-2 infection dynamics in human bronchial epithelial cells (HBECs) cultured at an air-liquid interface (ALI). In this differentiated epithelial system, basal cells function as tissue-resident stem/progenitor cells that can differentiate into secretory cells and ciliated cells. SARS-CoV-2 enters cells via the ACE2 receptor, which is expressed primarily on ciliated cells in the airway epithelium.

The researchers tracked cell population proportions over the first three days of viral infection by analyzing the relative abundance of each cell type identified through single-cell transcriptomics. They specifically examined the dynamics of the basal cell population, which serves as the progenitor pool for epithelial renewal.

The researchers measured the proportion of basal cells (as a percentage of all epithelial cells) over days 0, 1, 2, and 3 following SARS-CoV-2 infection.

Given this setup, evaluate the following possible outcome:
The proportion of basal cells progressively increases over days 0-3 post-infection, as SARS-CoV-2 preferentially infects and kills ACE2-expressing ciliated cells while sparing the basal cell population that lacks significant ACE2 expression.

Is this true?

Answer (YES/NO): NO